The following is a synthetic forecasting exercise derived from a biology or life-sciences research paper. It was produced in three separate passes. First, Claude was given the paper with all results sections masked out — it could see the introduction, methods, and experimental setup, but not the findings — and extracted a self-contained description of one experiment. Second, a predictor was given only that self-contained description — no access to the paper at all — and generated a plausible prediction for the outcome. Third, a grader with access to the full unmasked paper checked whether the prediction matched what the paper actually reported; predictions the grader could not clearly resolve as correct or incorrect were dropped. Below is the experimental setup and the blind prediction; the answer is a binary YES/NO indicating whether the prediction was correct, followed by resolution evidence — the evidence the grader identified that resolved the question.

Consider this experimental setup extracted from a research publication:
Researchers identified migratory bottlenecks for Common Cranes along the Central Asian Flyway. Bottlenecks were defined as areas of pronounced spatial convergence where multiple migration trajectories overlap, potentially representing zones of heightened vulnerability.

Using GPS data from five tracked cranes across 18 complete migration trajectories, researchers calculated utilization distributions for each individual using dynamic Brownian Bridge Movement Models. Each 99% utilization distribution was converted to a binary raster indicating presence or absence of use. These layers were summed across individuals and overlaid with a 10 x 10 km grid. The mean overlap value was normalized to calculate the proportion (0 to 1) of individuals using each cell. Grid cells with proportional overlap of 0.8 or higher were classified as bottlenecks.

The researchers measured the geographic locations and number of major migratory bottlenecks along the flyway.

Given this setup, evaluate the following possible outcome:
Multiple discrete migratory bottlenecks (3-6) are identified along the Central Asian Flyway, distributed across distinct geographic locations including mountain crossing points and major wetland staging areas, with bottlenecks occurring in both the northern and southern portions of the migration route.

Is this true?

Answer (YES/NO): NO